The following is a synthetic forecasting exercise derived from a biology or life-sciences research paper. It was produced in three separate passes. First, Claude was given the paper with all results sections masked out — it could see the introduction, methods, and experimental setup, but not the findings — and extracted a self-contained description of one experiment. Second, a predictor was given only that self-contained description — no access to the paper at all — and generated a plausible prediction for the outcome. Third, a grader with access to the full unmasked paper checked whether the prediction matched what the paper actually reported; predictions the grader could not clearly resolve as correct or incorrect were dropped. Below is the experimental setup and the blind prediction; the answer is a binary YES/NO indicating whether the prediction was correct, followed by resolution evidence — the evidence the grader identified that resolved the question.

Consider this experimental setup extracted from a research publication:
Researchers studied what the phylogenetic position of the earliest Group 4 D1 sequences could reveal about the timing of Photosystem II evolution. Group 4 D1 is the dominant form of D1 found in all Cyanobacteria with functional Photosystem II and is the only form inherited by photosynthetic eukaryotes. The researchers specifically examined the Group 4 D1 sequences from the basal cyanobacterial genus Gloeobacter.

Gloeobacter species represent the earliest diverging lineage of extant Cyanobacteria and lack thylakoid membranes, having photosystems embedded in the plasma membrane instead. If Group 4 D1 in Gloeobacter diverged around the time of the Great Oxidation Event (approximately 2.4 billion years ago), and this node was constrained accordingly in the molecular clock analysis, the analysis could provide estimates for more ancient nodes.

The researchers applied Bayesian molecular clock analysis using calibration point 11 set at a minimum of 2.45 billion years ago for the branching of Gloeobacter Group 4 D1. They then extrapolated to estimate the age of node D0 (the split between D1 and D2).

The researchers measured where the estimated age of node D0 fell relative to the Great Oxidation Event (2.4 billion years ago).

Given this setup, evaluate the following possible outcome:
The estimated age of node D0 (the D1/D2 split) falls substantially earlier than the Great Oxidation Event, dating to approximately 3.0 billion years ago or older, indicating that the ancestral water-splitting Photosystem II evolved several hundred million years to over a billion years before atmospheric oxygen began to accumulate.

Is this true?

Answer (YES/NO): YES